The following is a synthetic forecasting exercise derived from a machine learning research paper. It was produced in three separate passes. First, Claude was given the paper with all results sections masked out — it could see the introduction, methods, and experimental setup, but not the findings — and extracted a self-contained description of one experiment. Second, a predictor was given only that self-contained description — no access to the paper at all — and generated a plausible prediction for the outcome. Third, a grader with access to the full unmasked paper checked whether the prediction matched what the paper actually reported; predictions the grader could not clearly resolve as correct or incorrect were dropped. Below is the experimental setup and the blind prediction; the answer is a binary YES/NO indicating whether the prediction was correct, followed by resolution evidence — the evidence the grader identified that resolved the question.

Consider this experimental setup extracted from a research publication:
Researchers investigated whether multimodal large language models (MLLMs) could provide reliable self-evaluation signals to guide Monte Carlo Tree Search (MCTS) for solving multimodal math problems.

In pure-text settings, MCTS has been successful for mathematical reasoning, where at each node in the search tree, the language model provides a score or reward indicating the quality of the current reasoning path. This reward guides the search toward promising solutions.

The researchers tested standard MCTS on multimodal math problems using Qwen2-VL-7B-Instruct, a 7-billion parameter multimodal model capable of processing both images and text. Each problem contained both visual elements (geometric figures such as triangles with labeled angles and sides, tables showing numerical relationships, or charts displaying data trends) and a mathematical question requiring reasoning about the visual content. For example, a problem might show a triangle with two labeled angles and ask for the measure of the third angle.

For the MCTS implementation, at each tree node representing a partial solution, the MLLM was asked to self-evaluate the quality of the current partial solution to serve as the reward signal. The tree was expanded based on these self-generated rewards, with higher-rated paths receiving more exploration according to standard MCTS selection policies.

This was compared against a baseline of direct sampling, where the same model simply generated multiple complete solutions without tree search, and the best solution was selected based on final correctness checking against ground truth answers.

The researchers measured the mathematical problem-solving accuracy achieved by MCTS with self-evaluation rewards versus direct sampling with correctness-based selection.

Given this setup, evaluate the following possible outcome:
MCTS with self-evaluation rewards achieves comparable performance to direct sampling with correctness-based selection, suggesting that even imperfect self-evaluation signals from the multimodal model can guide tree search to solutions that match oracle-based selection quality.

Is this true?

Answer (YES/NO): NO